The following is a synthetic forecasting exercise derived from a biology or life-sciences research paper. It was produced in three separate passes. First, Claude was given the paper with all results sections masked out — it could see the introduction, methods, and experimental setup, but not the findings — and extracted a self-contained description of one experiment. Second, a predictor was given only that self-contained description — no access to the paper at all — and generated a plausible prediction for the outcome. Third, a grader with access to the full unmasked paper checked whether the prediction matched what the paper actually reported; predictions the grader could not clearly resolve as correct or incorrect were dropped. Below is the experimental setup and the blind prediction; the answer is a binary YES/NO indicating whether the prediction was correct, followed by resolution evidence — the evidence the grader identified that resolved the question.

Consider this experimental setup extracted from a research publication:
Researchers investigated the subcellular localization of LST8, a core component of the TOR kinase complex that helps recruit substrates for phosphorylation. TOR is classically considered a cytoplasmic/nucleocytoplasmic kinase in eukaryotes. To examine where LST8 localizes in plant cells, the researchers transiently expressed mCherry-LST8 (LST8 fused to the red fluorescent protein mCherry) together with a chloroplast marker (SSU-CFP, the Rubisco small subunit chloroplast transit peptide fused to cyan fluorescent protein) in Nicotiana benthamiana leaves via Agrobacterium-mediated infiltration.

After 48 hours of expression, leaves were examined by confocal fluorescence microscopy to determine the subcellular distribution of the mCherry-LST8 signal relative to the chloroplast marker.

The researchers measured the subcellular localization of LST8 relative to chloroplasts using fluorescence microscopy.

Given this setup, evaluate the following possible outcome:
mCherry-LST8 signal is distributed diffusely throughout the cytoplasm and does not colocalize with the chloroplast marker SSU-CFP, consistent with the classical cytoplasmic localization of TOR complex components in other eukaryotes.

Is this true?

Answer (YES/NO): YES